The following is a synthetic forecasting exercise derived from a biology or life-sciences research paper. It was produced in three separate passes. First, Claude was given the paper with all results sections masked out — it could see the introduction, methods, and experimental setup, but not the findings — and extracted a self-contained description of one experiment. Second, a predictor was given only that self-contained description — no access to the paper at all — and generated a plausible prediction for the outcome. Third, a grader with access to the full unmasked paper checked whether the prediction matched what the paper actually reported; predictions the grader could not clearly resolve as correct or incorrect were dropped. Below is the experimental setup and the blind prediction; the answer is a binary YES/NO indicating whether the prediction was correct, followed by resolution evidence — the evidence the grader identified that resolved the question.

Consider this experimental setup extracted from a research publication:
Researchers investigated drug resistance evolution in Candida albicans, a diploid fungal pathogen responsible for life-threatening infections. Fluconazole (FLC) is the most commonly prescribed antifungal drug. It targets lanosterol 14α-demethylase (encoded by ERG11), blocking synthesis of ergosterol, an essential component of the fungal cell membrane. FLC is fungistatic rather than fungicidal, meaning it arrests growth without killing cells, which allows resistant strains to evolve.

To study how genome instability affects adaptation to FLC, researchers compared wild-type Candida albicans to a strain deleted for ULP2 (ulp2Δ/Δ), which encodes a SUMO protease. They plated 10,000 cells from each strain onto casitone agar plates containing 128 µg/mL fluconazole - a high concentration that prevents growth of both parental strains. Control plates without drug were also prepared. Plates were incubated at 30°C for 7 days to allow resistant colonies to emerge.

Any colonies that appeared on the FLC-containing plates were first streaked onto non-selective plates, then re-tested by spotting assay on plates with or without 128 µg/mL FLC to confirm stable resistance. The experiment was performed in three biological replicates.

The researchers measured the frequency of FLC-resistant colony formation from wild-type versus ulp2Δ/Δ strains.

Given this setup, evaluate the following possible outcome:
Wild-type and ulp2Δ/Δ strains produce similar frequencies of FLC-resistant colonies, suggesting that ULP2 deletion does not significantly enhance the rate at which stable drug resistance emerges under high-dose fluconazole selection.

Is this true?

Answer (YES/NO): NO